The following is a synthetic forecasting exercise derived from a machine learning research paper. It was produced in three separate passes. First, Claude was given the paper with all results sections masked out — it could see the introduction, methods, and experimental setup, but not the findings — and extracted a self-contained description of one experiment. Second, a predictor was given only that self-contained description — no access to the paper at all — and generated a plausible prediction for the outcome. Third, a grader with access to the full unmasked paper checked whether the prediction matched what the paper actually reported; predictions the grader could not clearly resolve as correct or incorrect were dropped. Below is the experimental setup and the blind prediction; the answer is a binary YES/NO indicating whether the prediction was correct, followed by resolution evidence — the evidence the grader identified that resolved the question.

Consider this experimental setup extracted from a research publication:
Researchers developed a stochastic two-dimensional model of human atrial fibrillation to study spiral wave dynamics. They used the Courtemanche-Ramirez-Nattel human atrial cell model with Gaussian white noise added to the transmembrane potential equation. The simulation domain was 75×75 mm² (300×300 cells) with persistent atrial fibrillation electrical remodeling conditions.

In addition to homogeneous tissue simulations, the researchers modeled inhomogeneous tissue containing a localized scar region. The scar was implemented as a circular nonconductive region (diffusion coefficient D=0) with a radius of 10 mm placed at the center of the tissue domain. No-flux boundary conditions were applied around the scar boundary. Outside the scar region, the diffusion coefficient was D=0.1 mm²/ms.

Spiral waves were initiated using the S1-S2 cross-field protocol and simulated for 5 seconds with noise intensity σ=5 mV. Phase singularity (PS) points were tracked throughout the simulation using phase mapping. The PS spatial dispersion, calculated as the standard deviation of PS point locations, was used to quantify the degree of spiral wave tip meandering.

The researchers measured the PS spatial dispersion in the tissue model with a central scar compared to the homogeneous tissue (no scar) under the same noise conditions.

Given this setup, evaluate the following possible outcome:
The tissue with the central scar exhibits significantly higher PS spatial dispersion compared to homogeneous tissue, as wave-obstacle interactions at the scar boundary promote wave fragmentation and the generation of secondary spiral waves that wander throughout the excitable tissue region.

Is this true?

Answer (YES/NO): NO